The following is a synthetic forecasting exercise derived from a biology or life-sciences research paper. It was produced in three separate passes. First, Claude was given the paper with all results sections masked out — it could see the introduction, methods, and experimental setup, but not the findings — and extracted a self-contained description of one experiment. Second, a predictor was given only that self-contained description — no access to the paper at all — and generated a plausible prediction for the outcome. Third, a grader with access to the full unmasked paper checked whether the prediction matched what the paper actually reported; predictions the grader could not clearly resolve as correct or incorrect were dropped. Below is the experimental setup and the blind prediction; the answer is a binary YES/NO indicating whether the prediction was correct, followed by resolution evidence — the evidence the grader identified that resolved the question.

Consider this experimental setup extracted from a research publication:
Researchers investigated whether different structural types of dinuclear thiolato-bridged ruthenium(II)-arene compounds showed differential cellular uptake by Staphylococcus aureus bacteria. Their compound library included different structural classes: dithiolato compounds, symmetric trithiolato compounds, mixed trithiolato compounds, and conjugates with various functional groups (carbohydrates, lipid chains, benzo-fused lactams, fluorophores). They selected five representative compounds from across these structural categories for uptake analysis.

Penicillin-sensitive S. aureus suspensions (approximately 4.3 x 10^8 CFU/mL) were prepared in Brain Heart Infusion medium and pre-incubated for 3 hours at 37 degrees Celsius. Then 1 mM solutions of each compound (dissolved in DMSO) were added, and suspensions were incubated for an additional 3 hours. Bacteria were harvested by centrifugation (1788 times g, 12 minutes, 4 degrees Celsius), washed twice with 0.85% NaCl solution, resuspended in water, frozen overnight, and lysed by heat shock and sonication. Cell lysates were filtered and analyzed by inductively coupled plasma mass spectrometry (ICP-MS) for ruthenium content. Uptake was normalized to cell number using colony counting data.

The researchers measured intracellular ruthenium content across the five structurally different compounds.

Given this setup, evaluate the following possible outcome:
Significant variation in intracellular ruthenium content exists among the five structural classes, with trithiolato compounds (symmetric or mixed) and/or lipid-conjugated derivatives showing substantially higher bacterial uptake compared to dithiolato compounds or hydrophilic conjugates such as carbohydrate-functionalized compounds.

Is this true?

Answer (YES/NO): NO